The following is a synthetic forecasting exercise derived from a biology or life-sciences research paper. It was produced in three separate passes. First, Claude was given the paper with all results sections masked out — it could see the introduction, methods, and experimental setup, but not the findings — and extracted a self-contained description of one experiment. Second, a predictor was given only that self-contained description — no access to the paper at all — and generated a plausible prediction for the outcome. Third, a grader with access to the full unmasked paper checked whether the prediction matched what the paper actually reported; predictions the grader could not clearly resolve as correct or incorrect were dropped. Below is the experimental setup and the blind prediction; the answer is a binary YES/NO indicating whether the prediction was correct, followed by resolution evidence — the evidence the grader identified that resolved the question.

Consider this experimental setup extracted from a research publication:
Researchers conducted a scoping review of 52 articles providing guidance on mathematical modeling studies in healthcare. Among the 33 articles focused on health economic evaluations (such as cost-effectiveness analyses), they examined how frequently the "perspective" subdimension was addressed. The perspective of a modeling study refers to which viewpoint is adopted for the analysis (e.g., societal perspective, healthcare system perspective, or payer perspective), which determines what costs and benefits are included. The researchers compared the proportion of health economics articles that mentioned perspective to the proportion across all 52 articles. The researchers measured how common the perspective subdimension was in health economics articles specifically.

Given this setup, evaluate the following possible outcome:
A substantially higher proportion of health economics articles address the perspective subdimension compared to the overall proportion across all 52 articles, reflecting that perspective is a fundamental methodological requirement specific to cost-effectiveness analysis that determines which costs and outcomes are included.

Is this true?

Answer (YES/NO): YES